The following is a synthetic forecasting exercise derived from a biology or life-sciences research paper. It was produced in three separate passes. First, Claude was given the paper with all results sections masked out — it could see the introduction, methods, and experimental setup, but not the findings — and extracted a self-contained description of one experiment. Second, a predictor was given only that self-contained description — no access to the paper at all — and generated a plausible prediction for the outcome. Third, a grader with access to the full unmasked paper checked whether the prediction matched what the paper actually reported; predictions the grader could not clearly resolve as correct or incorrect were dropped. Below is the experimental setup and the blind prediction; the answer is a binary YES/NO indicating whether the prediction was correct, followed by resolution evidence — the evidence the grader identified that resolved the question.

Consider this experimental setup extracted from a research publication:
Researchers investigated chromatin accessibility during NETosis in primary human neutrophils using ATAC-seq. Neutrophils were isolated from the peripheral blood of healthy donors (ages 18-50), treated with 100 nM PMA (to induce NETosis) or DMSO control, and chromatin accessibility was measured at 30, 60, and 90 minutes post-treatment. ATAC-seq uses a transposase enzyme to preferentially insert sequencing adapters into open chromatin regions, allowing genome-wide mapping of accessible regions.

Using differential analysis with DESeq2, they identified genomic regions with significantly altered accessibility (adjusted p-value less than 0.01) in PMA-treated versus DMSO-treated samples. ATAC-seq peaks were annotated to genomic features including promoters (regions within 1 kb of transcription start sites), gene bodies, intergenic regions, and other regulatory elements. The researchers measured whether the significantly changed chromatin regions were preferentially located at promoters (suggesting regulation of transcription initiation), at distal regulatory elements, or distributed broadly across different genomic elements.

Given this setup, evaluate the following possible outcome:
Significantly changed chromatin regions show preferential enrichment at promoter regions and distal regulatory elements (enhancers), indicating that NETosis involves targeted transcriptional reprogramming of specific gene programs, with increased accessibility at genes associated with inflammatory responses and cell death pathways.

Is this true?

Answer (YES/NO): NO